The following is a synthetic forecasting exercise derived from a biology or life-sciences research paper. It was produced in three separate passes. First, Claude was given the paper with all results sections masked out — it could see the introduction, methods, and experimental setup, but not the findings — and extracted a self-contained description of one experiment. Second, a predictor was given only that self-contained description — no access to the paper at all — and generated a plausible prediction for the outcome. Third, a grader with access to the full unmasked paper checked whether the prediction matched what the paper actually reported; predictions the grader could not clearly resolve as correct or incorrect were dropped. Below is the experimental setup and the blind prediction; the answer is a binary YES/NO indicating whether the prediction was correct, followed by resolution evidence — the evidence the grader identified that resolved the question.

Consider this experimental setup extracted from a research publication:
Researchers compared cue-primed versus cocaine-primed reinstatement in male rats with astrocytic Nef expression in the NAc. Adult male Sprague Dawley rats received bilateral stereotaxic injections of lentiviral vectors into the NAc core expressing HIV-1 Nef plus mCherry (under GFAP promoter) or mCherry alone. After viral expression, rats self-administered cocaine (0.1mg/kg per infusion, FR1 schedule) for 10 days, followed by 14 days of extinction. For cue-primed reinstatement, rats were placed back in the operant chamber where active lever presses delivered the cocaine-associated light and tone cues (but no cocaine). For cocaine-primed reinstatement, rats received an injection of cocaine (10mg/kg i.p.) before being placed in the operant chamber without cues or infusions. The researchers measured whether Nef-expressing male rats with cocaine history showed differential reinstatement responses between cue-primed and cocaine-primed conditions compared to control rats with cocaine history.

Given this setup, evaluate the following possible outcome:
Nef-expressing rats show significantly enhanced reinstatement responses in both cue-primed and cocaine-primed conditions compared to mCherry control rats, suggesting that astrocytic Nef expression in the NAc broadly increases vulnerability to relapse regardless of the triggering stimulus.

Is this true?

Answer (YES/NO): NO